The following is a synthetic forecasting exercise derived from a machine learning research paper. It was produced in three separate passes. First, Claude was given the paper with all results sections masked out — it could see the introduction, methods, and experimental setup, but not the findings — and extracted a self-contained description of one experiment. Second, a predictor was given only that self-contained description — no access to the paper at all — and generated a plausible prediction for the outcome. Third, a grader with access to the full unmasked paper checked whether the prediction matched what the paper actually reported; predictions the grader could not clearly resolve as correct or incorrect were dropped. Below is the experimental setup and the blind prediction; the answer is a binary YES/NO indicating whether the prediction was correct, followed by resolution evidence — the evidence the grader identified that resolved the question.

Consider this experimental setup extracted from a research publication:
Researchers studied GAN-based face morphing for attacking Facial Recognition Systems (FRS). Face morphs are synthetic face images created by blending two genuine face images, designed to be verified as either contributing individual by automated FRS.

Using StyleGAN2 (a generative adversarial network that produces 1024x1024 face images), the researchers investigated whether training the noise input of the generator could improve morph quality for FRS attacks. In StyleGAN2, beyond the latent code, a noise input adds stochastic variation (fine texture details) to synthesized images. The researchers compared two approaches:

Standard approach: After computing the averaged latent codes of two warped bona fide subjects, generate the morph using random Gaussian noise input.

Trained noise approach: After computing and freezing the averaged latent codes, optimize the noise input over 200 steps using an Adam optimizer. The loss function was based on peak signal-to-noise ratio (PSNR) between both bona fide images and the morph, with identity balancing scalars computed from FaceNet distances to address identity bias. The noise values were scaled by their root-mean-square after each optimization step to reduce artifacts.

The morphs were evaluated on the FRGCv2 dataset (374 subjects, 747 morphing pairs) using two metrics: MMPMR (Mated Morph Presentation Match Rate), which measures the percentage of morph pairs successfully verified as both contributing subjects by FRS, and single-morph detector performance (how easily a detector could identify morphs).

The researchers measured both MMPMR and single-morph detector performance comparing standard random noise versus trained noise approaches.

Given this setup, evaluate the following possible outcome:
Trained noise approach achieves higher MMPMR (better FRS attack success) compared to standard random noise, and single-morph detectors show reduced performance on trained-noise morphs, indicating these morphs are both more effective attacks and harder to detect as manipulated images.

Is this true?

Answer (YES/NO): NO